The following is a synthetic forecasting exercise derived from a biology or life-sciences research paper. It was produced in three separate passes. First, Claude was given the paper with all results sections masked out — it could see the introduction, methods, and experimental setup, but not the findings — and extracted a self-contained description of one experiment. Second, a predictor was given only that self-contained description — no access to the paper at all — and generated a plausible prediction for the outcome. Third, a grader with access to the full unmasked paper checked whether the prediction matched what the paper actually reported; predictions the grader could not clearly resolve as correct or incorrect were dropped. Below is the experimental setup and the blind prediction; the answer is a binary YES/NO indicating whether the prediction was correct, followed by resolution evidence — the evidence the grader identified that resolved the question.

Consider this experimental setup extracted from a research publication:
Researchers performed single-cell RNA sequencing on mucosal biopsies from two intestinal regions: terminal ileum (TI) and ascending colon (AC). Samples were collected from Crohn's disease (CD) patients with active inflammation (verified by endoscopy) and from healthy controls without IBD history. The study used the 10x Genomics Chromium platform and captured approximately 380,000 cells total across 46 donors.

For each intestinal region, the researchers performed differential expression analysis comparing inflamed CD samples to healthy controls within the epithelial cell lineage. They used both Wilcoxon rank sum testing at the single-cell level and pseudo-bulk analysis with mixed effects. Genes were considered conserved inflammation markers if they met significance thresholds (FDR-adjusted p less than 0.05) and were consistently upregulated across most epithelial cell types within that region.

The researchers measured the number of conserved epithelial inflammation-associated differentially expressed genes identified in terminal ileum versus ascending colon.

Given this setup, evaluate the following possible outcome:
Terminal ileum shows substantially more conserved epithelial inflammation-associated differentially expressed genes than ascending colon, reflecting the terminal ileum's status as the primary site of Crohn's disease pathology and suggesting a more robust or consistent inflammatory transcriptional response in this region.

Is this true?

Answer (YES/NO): YES